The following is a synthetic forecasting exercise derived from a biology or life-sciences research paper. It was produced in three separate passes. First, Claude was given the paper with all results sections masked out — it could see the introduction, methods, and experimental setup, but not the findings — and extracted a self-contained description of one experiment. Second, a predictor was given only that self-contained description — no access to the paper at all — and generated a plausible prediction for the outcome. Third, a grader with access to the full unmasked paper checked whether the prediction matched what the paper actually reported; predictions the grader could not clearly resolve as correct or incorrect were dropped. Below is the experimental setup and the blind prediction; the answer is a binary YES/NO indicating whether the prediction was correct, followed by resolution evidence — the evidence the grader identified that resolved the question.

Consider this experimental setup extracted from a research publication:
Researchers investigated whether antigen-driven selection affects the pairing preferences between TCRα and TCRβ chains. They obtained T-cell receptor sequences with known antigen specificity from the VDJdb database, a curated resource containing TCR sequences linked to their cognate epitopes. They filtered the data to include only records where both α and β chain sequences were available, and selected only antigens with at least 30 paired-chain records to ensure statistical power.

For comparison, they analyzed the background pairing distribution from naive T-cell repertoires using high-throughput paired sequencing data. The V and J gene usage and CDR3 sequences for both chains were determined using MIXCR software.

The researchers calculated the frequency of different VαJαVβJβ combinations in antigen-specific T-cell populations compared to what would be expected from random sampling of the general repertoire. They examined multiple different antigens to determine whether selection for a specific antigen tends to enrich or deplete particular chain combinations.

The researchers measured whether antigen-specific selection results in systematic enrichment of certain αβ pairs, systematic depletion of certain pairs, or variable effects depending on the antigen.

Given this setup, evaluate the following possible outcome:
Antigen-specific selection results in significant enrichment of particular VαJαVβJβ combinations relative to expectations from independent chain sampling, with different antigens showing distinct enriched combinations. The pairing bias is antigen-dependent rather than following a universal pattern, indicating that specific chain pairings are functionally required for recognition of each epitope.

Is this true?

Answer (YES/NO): NO